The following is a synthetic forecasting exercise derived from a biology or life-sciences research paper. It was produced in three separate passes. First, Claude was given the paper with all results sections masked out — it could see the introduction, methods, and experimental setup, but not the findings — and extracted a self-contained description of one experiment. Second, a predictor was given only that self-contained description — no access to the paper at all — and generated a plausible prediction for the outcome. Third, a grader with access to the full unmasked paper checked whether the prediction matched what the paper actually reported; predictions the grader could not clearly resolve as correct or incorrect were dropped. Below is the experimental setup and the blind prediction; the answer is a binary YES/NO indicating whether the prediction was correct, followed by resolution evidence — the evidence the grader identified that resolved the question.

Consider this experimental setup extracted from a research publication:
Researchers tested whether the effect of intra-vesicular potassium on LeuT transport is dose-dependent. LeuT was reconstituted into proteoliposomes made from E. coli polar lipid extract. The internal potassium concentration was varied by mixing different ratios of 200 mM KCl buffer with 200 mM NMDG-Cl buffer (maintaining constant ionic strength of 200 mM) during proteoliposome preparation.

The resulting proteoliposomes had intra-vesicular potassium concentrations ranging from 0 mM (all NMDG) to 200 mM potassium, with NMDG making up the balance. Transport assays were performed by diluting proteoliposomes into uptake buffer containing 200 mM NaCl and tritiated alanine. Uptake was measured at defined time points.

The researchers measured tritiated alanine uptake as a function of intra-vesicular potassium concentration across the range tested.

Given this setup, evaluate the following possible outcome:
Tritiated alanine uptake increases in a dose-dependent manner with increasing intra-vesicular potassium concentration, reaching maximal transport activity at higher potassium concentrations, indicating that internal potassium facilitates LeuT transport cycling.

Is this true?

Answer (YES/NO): YES